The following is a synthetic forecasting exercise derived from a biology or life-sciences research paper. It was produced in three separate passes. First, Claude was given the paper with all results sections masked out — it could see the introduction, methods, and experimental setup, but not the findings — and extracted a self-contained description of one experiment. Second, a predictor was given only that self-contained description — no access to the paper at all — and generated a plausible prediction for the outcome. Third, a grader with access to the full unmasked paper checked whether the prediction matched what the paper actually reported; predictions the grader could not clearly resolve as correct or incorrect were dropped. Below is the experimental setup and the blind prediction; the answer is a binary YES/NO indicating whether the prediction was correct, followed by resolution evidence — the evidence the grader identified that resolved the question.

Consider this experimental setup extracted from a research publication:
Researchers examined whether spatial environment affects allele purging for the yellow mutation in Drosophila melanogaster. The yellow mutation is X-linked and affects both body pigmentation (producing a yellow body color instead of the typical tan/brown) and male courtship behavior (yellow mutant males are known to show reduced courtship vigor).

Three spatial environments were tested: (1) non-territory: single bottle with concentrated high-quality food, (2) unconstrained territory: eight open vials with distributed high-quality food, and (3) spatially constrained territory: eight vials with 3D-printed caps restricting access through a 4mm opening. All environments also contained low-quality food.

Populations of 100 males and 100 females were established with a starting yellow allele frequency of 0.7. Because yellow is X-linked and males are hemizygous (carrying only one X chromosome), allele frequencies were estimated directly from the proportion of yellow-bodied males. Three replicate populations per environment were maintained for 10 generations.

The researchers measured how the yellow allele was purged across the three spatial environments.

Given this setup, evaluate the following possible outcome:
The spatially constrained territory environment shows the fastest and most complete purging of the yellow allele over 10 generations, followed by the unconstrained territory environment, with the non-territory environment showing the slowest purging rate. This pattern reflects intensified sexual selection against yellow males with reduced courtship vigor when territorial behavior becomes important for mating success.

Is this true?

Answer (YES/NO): NO